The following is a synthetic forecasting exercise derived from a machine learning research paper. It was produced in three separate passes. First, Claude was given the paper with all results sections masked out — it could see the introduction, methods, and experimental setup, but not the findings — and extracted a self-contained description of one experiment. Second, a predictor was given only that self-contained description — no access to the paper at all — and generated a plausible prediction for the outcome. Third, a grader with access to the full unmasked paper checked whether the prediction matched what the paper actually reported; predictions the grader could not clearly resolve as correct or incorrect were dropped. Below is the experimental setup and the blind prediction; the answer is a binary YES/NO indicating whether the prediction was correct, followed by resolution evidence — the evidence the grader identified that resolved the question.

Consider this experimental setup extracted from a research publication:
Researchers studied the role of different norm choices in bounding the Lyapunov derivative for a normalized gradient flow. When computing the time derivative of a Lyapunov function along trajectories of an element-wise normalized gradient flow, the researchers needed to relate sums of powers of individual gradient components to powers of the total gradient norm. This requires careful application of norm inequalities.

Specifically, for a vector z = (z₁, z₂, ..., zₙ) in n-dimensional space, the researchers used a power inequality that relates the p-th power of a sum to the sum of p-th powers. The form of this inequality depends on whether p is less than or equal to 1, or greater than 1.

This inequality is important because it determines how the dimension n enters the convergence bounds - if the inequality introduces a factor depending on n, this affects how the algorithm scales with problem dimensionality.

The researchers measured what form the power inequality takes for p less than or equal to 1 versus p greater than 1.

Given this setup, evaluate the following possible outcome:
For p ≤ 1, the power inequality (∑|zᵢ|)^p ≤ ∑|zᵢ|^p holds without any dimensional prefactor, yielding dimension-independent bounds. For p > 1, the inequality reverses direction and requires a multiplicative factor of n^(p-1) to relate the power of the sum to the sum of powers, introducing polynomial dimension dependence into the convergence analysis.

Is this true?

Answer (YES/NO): NO